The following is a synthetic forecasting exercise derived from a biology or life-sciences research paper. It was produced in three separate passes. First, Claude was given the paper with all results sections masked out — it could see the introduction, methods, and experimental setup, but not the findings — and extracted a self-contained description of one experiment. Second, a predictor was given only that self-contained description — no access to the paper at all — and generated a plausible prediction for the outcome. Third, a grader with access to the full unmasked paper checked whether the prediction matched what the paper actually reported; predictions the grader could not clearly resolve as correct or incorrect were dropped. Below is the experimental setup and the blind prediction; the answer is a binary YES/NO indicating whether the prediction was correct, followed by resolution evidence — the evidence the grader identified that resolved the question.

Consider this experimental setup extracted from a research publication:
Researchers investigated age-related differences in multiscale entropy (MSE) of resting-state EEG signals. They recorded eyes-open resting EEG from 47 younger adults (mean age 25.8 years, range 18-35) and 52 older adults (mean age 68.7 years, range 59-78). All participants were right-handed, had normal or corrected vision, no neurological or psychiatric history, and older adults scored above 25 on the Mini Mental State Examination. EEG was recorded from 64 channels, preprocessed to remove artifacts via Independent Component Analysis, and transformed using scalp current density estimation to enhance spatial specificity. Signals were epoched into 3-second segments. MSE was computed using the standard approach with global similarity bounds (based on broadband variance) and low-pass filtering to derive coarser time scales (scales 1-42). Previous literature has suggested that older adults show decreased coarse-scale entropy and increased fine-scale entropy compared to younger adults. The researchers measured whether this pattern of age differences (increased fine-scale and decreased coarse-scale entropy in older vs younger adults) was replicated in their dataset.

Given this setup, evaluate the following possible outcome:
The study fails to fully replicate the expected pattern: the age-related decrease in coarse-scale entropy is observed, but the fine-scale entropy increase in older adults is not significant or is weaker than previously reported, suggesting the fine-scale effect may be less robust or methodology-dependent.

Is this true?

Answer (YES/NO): NO